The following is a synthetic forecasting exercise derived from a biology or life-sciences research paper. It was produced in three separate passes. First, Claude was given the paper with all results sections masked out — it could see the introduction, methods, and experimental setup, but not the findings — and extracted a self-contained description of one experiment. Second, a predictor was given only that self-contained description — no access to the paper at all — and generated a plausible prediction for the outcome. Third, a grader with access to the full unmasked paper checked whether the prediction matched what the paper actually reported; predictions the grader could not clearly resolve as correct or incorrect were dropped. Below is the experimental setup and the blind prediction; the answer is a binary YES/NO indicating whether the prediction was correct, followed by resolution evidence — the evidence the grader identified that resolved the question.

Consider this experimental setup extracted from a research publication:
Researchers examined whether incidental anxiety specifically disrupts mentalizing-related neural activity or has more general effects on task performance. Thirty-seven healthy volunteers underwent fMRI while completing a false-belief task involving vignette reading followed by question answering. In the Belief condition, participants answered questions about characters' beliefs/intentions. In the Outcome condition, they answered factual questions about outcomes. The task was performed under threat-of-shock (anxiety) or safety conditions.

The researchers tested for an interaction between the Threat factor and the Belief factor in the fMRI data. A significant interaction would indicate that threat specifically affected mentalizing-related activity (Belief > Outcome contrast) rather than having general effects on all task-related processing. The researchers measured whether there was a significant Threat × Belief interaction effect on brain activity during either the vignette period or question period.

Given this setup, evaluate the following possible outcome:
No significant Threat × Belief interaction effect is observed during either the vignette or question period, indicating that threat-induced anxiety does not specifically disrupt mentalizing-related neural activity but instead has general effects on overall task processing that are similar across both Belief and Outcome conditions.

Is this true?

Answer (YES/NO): YES